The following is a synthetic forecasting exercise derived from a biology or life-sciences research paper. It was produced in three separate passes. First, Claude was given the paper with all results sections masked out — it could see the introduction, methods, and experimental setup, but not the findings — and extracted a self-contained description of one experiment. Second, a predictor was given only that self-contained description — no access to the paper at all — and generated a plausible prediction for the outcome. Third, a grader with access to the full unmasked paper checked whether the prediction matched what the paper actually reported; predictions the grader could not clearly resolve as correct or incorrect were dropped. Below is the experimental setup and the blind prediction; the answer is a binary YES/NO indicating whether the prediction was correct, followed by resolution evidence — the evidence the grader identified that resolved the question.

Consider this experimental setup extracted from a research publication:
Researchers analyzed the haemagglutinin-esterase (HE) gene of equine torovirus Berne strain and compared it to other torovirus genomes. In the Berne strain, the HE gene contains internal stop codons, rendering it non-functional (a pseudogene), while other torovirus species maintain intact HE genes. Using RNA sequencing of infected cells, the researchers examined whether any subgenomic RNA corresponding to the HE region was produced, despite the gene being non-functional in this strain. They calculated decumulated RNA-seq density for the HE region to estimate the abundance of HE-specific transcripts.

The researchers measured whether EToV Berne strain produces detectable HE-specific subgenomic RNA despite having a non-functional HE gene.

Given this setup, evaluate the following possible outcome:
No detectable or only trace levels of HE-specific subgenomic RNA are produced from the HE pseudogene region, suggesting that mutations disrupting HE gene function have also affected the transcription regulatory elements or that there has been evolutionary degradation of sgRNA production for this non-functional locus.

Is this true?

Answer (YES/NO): NO